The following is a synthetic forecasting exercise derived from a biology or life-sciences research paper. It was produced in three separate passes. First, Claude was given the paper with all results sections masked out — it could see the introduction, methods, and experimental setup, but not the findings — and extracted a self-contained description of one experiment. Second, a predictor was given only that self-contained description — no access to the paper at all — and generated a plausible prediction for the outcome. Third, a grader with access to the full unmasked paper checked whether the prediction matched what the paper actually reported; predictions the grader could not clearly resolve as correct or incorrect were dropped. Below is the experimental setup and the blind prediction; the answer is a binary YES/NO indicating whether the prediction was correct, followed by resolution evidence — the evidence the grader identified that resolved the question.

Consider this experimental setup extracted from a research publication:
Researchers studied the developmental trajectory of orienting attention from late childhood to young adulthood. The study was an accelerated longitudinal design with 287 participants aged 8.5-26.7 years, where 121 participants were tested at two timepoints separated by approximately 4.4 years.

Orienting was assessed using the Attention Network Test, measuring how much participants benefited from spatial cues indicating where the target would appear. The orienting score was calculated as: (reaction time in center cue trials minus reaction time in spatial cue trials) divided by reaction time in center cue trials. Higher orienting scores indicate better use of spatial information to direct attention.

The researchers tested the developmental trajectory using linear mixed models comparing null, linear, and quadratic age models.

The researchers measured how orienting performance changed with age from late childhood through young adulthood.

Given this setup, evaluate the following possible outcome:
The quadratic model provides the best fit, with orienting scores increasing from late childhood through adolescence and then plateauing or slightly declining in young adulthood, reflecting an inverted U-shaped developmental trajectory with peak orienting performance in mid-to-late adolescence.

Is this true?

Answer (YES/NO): NO